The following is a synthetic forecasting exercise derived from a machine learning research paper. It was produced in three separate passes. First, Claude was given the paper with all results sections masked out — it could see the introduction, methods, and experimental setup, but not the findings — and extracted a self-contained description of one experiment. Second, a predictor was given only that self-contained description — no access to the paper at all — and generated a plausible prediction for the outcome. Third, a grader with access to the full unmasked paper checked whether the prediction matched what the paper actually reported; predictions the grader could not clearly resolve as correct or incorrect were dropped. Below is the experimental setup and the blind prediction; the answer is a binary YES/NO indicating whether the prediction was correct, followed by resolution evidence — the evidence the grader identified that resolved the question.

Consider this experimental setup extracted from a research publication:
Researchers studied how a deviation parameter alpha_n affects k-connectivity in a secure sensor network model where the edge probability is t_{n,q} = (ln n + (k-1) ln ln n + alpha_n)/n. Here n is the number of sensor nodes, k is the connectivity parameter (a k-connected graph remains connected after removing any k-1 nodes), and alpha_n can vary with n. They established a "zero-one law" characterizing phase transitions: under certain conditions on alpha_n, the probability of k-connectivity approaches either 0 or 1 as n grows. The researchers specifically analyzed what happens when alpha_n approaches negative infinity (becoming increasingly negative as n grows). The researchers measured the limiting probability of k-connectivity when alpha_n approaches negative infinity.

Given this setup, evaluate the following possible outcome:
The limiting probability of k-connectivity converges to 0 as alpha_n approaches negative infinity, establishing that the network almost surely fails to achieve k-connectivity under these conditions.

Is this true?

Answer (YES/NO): YES